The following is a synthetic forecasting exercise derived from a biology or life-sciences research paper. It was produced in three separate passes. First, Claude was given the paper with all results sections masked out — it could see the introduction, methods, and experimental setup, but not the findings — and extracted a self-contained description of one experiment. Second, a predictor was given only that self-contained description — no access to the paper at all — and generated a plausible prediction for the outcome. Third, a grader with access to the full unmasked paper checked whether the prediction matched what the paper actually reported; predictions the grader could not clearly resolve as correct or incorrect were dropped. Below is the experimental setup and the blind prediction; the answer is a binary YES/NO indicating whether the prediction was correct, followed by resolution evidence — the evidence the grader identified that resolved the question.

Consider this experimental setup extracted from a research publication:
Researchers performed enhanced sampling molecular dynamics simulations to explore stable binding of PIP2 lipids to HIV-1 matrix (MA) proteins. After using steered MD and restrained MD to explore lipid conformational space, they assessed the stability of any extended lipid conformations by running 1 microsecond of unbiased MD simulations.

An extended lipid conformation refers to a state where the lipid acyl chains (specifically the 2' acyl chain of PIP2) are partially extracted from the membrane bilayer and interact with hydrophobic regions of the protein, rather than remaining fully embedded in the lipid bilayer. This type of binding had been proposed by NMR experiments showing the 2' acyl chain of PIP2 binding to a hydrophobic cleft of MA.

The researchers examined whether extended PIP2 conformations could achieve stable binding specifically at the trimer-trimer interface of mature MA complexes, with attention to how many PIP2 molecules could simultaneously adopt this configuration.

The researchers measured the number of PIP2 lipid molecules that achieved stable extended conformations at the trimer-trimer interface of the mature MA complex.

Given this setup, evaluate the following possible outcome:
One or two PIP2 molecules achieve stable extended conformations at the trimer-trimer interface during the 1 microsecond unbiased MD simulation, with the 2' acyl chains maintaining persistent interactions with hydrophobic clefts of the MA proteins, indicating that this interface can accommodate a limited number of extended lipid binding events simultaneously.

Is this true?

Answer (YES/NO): YES